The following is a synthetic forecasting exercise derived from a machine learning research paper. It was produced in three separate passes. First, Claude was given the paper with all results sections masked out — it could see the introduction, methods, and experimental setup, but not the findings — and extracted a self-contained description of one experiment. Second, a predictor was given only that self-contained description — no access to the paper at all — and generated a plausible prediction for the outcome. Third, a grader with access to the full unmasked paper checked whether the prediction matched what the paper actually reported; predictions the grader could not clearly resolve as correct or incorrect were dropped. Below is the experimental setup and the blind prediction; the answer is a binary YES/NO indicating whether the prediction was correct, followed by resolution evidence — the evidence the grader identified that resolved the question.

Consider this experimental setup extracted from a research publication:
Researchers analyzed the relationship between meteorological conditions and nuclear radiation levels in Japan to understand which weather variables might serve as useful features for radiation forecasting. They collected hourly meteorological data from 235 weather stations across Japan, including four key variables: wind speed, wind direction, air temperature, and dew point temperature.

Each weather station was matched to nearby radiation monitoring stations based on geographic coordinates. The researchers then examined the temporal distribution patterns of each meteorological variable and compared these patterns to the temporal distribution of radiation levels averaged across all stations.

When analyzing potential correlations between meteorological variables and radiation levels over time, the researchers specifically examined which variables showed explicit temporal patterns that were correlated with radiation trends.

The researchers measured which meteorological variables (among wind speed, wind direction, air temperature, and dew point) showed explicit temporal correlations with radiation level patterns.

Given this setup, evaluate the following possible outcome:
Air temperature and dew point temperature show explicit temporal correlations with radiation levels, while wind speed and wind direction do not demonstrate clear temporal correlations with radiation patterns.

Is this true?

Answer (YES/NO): YES